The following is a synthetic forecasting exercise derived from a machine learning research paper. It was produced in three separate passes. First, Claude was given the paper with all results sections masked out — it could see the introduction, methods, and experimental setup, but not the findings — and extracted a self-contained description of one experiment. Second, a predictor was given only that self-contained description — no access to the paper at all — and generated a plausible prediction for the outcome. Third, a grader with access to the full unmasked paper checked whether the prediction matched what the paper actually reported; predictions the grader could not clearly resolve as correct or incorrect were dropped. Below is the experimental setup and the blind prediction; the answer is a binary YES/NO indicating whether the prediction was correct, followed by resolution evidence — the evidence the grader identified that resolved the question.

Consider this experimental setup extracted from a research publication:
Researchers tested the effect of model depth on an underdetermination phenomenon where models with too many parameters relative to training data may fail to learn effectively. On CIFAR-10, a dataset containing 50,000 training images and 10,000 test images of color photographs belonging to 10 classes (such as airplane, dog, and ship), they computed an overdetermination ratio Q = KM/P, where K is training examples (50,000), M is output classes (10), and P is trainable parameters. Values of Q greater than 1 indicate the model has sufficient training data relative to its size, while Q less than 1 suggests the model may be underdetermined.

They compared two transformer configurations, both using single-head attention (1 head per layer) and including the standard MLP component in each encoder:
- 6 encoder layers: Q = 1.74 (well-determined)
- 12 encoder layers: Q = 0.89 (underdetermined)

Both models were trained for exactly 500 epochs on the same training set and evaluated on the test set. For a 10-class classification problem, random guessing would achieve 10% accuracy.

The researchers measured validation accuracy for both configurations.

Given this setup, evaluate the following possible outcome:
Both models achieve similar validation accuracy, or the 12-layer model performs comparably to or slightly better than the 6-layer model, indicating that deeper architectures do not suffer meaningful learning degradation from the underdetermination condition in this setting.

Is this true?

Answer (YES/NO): NO